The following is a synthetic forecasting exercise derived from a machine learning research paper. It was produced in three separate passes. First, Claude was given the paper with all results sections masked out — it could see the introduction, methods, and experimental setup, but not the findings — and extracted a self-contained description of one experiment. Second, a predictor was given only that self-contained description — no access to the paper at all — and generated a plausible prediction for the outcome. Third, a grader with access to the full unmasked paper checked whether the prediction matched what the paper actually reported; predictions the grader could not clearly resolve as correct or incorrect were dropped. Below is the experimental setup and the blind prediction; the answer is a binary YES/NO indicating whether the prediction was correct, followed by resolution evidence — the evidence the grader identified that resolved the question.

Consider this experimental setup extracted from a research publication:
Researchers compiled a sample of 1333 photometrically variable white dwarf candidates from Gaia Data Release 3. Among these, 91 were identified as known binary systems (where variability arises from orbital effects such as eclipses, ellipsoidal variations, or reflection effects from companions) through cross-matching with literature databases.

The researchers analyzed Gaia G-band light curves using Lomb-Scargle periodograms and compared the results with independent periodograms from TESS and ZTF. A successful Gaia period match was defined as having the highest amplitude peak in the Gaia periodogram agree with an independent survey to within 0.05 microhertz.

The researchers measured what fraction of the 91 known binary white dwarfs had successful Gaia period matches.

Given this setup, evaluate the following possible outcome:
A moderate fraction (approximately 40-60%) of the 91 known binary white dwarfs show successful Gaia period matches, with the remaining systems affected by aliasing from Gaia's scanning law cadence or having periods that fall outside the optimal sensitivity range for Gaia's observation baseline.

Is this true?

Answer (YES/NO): NO